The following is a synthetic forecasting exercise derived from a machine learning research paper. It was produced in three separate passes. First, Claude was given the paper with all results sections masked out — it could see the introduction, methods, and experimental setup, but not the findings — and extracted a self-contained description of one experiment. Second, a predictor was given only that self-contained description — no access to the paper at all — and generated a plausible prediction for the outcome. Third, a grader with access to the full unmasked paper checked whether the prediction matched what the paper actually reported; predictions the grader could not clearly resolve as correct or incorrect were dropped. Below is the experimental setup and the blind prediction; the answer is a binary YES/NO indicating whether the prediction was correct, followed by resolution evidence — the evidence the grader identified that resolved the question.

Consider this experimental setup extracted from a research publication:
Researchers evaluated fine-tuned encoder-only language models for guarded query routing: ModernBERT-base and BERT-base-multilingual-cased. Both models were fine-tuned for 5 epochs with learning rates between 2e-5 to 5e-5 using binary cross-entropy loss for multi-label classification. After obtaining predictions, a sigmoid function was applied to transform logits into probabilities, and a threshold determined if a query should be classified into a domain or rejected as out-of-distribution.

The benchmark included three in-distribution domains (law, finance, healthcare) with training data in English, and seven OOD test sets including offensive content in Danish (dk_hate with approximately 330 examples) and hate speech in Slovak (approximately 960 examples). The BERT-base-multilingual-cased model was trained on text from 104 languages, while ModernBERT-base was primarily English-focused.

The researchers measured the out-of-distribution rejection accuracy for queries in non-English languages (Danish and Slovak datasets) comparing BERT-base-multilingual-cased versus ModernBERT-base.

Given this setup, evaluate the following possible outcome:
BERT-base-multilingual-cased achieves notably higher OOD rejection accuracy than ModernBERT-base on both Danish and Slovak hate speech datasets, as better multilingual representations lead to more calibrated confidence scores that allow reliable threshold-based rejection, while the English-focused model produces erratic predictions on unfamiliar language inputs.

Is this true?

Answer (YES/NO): YES